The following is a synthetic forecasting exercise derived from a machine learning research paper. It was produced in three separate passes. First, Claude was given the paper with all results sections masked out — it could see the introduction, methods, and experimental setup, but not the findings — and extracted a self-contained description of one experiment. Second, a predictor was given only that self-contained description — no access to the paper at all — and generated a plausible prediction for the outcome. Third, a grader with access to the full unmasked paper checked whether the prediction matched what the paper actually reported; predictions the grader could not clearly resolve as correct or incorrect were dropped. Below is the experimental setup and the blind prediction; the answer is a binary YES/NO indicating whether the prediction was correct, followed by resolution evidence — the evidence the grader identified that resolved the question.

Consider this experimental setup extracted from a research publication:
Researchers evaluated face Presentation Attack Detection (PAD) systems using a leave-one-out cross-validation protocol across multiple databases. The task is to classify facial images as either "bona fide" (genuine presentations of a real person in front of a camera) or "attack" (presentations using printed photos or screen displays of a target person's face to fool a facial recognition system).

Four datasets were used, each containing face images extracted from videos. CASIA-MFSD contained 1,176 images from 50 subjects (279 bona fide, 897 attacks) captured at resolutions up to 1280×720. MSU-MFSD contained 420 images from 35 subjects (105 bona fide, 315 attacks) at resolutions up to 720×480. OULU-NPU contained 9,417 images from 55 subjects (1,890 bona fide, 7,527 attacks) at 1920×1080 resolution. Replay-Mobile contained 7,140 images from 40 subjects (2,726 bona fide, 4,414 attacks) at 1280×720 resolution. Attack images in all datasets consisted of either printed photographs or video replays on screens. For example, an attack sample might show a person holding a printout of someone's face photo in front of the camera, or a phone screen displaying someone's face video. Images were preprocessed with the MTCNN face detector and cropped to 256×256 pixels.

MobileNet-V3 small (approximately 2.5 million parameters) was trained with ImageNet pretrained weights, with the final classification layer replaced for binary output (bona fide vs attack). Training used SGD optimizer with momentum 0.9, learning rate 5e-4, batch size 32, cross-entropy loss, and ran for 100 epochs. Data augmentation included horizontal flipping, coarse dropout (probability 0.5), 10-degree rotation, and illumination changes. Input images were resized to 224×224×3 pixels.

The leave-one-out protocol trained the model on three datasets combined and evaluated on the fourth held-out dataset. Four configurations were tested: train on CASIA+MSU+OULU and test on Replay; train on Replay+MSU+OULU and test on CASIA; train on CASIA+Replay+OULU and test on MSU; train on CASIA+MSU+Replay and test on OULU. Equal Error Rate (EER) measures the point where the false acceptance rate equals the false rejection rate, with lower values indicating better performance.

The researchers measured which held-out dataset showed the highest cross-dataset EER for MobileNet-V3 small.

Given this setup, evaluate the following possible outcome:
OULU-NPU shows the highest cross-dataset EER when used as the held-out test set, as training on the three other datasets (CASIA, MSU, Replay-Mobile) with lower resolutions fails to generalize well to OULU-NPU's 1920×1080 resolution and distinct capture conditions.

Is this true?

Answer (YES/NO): NO